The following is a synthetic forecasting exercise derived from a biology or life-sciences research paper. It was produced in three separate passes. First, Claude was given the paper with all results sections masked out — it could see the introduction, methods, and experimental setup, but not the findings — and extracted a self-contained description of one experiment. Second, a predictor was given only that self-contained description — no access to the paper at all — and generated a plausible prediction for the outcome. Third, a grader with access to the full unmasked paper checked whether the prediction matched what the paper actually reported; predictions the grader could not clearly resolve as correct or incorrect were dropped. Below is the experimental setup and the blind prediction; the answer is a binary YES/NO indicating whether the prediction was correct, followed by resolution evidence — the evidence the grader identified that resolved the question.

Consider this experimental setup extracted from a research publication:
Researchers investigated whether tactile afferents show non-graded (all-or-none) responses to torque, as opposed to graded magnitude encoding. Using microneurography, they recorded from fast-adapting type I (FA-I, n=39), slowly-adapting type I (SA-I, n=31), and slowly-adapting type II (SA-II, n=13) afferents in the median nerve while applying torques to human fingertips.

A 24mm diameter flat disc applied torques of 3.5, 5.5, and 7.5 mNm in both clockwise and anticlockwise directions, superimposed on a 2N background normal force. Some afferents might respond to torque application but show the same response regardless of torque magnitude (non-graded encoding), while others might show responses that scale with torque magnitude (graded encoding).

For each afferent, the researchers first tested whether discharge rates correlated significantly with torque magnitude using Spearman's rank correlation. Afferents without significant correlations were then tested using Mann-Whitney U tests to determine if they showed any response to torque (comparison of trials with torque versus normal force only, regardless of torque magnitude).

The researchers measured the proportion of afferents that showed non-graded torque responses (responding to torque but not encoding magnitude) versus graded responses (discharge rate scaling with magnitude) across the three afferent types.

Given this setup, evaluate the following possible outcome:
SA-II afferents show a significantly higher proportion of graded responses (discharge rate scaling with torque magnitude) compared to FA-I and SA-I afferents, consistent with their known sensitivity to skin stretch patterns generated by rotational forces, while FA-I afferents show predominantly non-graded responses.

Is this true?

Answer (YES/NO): NO